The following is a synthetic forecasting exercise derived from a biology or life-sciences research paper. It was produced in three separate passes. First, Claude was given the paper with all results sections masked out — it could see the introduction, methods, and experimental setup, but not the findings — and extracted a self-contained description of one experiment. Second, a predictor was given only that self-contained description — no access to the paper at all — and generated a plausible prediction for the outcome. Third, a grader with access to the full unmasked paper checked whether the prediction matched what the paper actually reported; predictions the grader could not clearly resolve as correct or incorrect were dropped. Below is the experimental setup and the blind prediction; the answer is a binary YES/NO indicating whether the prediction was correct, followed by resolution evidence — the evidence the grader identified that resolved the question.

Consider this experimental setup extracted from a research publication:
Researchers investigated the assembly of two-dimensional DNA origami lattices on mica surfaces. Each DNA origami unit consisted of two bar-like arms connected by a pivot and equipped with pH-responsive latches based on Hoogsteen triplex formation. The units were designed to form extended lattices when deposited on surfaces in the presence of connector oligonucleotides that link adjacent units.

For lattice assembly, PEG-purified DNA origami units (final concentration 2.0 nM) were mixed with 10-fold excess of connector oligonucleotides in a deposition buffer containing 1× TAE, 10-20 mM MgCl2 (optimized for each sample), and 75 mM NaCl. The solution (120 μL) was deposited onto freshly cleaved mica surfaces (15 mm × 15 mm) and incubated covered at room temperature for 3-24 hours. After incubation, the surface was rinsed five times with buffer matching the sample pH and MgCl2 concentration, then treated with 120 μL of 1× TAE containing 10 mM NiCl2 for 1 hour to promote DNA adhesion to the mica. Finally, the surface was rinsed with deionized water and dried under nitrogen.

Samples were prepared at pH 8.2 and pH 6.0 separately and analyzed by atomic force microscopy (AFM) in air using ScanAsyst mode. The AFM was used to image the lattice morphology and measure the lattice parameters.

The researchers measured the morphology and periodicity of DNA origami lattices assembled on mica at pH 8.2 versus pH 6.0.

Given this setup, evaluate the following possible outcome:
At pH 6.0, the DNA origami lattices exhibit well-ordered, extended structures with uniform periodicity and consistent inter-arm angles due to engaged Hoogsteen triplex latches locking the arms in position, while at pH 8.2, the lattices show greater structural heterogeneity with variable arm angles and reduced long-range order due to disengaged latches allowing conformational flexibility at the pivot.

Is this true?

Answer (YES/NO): NO